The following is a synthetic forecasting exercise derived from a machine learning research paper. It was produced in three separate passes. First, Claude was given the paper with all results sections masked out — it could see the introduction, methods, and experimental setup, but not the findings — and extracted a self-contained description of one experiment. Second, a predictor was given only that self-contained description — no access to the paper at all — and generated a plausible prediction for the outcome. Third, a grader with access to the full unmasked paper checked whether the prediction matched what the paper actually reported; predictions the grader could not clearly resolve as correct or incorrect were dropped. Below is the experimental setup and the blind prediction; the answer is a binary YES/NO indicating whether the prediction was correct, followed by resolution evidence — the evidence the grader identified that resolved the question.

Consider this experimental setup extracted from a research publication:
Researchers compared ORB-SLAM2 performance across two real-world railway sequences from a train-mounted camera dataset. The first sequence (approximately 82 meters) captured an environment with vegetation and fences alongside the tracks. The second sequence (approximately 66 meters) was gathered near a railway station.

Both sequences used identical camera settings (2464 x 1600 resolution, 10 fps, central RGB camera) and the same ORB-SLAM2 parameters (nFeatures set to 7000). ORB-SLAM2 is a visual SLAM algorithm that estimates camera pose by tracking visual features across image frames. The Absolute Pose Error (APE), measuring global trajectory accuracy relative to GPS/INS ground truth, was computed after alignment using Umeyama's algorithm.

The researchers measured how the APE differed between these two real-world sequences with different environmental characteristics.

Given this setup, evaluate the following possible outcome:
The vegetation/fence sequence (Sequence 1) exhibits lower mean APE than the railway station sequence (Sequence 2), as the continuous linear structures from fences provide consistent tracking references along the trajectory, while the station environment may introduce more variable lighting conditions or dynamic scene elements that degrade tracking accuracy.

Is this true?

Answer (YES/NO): YES